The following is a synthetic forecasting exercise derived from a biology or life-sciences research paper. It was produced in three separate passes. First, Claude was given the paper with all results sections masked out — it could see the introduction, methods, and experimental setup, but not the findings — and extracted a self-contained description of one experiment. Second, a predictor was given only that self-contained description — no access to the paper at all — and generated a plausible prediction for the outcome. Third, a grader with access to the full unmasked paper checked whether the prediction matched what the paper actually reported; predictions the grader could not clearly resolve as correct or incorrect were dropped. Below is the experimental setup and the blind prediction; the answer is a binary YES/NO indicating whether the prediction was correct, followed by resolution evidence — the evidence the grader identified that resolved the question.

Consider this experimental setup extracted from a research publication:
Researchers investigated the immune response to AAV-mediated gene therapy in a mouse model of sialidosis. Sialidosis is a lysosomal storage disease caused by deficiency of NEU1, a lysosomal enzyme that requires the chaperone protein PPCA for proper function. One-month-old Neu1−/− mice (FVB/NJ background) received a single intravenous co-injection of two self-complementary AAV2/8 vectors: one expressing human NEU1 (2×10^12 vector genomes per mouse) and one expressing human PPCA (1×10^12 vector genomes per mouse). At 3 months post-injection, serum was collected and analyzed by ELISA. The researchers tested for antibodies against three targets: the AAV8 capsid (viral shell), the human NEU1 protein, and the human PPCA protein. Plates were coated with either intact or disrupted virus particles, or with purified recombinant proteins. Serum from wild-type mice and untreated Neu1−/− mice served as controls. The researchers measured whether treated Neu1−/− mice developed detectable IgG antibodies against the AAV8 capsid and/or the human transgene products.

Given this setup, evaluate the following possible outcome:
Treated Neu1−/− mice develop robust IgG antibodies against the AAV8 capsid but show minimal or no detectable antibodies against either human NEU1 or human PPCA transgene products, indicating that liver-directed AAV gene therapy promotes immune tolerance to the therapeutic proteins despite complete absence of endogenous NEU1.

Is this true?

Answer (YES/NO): YES